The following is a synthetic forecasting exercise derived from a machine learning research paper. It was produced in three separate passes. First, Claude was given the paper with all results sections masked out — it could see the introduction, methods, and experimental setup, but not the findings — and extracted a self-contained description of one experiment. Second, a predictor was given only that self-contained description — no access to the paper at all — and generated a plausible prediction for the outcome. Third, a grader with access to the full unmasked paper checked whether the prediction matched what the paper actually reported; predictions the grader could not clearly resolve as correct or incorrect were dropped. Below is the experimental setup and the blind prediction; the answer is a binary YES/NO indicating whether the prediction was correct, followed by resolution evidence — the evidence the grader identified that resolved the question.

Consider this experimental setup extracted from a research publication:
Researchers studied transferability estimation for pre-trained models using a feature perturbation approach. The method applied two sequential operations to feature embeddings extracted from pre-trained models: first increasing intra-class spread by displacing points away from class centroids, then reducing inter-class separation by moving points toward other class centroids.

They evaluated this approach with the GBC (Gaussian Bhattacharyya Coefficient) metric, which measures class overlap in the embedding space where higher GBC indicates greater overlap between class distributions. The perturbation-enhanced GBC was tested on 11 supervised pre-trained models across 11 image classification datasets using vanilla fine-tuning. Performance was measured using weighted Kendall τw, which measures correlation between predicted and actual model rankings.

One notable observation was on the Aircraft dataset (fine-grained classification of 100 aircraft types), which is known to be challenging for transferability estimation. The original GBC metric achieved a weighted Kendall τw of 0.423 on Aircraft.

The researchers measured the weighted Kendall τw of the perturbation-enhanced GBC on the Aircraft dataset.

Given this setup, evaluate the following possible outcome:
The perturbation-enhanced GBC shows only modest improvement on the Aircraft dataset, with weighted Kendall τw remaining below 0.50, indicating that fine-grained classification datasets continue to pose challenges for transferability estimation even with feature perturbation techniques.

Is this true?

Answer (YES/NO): NO